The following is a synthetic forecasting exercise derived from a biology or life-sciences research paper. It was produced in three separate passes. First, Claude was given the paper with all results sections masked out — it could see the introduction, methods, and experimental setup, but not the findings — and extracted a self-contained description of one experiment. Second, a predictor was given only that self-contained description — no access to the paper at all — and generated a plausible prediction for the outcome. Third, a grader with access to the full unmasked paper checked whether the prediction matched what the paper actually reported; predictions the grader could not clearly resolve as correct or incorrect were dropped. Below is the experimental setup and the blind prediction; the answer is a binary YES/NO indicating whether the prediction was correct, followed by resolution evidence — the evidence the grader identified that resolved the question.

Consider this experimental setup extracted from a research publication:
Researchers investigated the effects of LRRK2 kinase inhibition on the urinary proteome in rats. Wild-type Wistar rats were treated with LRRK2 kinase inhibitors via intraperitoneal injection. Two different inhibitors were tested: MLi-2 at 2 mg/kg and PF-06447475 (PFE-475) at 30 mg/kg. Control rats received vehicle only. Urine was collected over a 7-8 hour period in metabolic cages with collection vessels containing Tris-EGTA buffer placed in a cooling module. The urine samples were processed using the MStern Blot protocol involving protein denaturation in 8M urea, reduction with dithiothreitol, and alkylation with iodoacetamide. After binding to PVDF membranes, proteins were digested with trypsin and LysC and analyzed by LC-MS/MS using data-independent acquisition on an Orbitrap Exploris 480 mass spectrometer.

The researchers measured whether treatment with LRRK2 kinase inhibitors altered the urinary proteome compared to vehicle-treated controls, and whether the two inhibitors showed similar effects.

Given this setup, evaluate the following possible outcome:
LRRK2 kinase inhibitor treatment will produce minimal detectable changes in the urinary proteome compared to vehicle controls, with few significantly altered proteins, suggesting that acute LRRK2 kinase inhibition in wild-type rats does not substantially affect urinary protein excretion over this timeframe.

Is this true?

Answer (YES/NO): NO